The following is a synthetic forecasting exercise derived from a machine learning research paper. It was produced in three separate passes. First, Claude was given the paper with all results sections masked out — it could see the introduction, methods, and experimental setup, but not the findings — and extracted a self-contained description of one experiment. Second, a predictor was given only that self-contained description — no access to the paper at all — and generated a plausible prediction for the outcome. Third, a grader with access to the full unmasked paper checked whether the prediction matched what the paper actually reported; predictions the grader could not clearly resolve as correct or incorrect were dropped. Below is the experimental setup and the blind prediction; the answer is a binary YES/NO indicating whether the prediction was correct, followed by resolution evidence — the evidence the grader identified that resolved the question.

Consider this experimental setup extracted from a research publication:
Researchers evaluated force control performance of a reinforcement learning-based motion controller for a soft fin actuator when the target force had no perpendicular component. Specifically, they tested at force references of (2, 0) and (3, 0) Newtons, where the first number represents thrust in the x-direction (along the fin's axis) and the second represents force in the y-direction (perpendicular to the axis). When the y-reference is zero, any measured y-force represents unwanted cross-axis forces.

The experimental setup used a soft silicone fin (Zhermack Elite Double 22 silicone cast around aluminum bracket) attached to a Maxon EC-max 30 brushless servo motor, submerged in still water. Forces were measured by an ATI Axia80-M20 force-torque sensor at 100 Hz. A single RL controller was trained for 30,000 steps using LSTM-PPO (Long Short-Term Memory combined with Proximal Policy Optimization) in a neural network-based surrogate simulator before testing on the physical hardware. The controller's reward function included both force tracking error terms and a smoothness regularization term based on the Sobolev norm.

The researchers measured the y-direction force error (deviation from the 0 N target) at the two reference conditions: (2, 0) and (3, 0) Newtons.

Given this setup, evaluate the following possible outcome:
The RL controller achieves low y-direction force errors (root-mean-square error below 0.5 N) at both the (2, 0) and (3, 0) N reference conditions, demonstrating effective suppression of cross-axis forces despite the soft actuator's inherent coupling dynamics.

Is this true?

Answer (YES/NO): NO